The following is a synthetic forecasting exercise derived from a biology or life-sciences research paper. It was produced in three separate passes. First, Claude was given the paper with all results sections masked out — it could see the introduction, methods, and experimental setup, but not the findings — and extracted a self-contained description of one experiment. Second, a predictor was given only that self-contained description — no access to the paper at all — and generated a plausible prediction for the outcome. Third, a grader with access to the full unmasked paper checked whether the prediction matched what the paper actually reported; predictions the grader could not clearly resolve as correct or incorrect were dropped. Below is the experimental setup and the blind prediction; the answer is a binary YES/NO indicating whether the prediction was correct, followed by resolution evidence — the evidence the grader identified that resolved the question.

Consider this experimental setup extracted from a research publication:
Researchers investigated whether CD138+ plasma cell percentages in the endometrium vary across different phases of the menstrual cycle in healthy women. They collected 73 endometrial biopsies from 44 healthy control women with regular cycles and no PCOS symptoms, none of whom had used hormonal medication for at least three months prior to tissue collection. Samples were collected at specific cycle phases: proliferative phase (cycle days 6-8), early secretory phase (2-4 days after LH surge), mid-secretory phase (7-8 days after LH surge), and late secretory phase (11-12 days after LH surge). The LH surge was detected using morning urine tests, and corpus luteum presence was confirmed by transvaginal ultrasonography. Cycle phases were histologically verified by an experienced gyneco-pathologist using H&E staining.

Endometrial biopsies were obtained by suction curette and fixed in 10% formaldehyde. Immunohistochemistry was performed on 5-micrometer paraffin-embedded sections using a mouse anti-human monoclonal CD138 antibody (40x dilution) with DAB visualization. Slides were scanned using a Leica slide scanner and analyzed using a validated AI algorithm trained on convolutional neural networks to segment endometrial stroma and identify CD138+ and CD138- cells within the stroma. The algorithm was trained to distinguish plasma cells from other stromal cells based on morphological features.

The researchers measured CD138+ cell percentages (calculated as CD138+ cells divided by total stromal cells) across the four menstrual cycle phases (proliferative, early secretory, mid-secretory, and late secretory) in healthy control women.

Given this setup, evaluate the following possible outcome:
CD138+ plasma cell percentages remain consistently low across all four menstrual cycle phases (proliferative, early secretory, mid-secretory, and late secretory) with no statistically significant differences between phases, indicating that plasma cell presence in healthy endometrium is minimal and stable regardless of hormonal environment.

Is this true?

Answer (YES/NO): NO